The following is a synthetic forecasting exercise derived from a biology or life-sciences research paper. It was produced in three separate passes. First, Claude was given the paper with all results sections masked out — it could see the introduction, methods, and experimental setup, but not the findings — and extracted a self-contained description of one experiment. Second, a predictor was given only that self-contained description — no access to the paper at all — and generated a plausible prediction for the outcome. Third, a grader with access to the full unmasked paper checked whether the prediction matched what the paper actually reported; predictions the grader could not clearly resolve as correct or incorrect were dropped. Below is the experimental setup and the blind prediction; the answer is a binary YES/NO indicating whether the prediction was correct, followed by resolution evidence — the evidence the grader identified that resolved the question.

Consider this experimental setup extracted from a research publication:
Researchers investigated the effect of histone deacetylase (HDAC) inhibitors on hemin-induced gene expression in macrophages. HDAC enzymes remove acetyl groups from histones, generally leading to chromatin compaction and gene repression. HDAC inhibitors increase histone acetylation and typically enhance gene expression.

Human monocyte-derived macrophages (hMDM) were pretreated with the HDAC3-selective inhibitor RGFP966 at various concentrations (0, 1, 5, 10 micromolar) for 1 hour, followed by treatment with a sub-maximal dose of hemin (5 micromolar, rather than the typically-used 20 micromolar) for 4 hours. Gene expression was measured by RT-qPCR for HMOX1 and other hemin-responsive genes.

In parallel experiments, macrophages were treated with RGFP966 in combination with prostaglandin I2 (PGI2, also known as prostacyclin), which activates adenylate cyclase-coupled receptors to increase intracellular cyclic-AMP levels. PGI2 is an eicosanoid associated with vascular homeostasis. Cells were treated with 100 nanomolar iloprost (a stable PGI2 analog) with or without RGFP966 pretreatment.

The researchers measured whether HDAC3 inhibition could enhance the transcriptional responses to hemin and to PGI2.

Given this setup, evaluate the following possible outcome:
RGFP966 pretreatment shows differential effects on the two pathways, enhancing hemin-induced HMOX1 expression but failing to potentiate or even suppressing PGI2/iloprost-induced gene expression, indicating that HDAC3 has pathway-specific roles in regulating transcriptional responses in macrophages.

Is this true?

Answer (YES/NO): NO